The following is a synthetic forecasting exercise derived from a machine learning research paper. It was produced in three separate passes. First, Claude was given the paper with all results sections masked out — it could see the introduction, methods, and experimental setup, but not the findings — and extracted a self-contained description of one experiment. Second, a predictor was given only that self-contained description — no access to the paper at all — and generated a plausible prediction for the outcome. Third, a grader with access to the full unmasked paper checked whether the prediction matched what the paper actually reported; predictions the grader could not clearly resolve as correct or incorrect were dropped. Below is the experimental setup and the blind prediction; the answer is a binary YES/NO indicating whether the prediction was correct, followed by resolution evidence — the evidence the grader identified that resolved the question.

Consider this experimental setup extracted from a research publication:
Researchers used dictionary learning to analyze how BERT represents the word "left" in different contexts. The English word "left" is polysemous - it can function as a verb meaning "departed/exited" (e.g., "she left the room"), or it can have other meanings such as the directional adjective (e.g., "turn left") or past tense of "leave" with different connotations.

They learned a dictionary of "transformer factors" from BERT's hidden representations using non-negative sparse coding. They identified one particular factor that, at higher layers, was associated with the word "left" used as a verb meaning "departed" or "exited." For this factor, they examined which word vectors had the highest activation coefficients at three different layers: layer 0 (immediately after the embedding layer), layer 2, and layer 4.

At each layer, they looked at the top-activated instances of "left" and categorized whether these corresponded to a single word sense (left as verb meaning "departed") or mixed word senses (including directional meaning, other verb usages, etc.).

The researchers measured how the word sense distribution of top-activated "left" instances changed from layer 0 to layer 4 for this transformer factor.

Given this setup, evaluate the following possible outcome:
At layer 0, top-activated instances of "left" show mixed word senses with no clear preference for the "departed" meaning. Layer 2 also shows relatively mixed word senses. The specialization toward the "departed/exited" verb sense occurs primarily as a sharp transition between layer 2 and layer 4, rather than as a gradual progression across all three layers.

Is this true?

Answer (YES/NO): NO